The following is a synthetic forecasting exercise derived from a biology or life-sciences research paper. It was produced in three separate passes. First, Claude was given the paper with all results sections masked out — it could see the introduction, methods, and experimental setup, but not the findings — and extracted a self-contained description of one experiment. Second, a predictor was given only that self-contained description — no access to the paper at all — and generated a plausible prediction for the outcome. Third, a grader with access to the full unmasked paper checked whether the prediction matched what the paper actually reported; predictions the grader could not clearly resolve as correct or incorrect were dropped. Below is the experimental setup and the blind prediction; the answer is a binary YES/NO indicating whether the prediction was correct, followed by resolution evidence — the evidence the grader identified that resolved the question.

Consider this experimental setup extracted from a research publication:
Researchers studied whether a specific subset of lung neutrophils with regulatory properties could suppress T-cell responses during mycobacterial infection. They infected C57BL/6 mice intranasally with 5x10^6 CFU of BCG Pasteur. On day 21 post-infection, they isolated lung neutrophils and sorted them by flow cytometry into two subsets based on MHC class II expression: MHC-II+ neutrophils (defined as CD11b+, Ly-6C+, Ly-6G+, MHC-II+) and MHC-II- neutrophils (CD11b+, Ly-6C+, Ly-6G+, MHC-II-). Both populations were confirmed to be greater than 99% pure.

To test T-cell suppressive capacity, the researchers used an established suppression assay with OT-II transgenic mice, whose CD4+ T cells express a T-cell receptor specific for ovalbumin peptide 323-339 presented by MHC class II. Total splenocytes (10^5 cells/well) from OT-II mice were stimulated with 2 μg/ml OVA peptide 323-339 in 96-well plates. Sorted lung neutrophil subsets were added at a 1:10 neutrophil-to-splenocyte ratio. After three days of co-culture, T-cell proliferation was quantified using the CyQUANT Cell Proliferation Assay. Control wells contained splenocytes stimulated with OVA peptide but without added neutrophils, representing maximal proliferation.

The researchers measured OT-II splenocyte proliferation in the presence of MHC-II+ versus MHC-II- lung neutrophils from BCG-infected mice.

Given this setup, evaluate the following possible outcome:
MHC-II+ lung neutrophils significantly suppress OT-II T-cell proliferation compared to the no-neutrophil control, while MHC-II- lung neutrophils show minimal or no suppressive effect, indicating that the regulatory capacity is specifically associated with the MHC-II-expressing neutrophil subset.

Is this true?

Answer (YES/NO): YES